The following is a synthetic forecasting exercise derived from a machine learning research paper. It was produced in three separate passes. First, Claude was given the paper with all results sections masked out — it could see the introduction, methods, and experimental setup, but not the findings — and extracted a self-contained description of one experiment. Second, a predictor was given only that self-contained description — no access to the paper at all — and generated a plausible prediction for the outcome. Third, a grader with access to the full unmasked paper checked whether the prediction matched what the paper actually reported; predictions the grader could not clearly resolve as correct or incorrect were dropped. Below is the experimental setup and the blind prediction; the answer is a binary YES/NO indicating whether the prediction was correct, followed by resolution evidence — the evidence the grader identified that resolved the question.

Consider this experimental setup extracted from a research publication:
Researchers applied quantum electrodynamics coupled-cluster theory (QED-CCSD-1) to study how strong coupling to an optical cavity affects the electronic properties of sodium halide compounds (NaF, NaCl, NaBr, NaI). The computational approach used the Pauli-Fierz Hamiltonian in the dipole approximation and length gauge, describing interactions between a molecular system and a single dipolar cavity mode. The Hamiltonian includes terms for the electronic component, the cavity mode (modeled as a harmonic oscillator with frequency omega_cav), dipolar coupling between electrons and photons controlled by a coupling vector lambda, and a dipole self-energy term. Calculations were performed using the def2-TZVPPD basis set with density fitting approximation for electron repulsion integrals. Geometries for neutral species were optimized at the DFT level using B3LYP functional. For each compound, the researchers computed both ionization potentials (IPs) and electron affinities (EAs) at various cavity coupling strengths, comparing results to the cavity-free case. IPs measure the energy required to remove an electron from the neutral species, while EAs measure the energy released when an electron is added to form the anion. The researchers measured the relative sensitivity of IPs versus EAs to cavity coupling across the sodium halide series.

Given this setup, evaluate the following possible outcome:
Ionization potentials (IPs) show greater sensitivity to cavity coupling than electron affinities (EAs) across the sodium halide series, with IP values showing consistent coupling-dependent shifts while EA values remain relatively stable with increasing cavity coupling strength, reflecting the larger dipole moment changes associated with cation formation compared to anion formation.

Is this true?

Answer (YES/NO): NO